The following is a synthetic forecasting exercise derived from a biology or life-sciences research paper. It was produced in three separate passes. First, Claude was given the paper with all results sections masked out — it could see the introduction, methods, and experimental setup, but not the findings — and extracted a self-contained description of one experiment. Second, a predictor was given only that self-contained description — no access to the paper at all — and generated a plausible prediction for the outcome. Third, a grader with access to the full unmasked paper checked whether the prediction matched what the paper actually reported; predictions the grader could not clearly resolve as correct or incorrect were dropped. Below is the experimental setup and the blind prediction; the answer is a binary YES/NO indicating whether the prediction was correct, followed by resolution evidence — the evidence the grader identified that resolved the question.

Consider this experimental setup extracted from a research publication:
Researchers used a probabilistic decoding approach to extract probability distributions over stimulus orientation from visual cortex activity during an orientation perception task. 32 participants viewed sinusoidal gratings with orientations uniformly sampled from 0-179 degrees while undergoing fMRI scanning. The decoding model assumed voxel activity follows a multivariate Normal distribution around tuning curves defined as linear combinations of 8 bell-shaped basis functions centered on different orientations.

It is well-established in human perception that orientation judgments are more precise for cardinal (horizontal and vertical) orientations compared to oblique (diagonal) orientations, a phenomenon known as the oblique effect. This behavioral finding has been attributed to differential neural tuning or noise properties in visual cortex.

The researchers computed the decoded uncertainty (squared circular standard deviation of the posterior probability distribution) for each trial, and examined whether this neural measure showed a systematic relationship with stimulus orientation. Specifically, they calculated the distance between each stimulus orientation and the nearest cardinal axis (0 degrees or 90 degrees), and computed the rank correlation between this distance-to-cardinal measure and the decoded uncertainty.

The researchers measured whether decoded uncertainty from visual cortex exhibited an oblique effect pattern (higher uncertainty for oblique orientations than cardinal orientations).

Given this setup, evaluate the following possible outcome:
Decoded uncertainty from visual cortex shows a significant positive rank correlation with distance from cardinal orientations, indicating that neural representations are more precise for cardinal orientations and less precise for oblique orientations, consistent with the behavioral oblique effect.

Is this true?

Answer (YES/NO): YES